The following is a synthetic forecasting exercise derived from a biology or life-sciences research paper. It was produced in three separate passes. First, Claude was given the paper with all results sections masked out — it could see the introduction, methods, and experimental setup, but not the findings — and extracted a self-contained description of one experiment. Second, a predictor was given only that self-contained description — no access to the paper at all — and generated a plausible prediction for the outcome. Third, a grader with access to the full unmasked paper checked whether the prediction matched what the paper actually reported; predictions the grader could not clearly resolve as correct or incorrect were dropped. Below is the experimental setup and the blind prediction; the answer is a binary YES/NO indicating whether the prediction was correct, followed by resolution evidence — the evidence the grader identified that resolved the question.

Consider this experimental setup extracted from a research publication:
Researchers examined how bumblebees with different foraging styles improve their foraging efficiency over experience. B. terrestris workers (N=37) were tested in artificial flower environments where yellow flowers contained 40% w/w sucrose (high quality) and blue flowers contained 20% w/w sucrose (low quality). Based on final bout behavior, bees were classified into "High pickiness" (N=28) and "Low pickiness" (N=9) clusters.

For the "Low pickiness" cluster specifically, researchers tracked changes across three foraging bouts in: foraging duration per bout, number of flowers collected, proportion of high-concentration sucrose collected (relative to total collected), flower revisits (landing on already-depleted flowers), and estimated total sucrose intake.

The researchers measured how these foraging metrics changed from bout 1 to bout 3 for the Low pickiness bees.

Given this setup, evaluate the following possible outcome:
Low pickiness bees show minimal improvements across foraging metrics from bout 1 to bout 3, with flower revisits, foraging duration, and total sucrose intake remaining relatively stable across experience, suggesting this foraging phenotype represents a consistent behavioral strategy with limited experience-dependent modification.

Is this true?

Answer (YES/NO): NO